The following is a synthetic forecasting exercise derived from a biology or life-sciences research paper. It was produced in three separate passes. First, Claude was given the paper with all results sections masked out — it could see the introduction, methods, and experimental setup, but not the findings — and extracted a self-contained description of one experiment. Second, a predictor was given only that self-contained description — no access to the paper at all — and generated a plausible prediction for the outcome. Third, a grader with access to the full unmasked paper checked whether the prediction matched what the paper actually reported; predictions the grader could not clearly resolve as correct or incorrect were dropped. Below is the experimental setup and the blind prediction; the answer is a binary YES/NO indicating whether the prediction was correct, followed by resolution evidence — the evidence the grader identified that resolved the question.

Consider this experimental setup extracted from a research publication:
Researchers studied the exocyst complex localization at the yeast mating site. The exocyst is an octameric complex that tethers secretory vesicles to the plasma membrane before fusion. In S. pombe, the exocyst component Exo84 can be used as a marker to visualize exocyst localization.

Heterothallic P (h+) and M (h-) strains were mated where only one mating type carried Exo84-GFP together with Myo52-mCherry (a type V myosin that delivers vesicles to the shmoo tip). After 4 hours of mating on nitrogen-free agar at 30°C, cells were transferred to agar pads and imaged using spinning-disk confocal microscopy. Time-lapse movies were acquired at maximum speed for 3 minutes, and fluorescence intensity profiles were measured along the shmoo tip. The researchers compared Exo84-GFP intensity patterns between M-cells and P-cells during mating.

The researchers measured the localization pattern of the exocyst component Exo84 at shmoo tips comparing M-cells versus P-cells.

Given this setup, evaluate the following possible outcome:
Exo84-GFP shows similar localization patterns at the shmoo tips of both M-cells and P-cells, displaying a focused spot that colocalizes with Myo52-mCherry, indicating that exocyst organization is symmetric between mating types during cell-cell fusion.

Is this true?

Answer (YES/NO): NO